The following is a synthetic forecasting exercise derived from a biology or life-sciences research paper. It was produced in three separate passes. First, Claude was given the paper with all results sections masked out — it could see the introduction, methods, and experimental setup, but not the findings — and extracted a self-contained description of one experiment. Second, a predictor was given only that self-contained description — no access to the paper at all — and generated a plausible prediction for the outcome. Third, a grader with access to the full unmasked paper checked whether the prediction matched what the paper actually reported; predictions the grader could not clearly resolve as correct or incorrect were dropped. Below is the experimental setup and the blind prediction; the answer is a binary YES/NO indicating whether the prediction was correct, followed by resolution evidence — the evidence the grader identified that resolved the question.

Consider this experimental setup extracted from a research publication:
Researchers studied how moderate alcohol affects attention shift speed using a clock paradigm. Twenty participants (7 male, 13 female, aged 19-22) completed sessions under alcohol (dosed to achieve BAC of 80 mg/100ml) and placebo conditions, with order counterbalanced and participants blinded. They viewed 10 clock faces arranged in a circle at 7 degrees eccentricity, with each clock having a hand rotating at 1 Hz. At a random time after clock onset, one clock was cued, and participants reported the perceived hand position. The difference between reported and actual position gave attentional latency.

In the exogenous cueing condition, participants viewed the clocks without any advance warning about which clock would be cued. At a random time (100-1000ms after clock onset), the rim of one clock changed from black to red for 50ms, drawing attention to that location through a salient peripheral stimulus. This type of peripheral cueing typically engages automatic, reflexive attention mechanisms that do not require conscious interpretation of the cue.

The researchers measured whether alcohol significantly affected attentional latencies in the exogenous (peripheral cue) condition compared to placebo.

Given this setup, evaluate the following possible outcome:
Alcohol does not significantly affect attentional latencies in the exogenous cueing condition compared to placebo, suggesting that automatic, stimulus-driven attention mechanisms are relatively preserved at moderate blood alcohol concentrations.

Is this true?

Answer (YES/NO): NO